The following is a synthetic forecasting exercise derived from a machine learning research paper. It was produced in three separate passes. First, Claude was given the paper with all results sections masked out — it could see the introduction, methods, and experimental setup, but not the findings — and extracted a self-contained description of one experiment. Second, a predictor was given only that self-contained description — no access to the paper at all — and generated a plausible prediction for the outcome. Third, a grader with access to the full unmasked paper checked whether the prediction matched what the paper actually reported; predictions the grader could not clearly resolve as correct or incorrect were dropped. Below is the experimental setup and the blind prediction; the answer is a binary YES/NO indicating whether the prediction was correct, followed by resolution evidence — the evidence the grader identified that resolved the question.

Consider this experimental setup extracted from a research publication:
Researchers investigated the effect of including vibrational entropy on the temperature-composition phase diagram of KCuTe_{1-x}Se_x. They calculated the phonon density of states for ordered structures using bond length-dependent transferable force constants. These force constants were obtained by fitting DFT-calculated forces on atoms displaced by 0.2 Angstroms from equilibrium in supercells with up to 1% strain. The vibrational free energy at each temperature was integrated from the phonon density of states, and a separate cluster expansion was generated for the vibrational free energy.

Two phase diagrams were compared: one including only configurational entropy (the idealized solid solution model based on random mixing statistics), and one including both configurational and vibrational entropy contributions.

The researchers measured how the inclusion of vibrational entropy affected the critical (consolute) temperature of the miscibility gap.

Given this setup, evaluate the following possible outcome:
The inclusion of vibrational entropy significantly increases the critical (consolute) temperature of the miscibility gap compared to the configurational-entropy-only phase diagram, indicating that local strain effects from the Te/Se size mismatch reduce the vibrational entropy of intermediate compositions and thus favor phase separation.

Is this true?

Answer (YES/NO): NO